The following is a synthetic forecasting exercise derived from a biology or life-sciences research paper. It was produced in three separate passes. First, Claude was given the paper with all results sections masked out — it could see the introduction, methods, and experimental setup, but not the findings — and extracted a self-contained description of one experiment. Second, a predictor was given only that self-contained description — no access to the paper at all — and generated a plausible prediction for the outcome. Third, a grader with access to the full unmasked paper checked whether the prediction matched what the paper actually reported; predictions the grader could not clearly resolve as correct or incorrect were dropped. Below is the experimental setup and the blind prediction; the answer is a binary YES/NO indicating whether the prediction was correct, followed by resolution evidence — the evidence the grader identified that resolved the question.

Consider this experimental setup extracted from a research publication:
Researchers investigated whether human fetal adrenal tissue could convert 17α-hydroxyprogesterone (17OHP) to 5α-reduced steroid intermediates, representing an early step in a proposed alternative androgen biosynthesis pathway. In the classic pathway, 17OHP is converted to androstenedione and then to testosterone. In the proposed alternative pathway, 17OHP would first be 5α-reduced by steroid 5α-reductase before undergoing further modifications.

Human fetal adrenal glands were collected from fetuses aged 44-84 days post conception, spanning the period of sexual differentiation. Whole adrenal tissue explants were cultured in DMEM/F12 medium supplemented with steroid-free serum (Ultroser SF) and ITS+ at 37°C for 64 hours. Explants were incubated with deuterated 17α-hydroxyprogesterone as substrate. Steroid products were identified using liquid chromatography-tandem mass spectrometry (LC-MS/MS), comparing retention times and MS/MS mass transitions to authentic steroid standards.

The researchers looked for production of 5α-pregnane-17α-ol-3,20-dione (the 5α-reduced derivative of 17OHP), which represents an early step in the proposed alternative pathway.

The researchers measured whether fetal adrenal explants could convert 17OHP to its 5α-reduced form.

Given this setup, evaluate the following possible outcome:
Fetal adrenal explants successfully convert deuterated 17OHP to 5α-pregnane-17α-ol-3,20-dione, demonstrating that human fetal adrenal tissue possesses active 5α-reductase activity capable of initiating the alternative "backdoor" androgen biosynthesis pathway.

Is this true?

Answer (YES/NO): NO